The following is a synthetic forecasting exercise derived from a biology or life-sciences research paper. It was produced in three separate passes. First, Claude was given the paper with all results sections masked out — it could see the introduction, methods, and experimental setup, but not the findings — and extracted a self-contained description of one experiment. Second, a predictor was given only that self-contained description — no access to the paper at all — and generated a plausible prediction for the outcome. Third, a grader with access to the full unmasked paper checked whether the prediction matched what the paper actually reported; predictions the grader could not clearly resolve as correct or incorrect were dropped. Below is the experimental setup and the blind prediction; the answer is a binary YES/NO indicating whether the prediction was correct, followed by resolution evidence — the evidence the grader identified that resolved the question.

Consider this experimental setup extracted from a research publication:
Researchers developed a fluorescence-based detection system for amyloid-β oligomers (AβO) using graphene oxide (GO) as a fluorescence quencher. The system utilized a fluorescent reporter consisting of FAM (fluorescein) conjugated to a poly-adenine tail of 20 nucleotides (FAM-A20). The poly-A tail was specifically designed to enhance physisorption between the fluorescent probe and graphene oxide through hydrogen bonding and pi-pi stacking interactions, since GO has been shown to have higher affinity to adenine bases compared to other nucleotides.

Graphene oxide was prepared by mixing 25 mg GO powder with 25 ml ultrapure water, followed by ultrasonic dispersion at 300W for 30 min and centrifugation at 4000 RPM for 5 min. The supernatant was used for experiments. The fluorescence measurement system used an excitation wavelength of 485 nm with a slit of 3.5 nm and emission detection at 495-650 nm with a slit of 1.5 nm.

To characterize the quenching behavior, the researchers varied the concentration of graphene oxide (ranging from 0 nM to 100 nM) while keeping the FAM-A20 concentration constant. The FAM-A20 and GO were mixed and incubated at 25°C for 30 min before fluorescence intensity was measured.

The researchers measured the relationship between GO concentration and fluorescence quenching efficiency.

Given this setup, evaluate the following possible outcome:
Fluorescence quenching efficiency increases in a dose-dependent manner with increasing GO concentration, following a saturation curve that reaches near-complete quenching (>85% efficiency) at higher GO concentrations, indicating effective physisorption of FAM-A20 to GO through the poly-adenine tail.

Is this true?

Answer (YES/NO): YES